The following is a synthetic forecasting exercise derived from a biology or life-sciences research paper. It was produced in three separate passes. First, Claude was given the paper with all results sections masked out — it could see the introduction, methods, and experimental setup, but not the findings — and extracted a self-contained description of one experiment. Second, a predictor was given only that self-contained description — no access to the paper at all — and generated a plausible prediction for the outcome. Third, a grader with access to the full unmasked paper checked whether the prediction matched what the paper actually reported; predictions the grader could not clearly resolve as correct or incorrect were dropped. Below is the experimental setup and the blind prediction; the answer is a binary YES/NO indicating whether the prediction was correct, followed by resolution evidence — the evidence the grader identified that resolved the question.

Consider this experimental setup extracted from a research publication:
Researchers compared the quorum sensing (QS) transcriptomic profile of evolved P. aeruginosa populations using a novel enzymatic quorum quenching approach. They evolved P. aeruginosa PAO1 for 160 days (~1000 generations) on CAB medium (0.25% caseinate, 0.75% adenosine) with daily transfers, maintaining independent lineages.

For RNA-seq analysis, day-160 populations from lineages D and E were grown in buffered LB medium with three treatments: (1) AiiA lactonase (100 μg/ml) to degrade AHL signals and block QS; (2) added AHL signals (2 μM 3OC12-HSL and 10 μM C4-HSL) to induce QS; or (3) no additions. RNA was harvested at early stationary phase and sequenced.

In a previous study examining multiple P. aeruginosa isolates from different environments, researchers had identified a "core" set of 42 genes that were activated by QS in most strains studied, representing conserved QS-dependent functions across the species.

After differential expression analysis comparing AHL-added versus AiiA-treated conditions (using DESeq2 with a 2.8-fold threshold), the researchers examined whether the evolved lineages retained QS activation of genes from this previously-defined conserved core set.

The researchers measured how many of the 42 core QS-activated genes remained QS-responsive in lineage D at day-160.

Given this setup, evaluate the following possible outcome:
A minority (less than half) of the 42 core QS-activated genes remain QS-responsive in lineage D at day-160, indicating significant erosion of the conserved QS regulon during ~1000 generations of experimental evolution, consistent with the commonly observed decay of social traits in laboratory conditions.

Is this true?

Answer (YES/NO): NO